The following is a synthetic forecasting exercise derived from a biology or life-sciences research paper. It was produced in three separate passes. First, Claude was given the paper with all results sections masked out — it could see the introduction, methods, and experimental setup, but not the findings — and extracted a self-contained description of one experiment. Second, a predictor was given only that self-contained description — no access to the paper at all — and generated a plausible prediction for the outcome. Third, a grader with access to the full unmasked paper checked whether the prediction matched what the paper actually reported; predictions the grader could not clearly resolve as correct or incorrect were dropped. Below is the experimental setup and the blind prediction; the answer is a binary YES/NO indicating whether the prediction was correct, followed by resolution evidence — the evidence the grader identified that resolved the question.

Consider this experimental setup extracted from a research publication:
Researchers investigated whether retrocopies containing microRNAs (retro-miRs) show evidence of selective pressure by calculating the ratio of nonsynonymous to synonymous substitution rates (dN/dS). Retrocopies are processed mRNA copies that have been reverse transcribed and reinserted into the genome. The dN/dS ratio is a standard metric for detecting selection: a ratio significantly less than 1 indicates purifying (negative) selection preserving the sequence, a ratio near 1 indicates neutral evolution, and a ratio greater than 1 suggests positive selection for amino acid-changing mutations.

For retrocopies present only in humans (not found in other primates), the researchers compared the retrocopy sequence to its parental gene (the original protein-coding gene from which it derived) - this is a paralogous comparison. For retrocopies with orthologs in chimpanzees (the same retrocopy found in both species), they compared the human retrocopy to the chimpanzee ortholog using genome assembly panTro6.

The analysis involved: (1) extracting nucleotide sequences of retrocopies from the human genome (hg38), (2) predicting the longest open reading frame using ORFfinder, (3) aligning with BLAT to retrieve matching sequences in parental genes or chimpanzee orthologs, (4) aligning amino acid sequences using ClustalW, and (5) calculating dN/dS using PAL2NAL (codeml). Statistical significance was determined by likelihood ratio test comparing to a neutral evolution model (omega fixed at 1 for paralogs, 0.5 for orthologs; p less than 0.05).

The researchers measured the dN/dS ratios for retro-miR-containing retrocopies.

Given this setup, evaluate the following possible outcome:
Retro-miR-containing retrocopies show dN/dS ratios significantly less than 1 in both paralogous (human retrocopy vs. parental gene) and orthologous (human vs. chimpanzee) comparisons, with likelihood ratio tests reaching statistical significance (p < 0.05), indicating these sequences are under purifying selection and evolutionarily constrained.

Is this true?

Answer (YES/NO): NO